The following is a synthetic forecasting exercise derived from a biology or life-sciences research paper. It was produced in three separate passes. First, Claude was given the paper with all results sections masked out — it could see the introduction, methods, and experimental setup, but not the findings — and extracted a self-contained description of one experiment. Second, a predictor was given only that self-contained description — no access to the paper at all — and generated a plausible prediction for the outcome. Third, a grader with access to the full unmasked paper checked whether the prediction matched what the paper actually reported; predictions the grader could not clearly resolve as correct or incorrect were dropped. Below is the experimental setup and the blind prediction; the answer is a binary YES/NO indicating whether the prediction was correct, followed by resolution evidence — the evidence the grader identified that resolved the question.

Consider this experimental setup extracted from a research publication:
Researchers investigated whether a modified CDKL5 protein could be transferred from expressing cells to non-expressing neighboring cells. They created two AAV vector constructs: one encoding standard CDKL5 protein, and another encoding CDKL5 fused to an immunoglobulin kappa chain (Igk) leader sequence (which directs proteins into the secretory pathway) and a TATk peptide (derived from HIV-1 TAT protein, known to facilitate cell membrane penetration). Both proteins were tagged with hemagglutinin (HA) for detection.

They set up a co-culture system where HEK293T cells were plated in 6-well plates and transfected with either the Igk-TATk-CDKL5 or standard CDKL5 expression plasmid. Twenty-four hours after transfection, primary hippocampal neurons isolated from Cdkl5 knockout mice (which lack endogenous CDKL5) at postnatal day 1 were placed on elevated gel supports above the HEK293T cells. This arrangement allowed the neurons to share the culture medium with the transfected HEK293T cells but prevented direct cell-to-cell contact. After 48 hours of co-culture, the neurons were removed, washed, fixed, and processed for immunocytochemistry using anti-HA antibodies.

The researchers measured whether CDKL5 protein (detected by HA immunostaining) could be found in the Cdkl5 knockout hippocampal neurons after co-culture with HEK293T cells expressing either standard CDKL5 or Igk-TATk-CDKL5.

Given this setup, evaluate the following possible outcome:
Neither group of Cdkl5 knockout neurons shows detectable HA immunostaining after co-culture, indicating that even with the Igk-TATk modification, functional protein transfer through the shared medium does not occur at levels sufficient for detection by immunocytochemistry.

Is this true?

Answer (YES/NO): NO